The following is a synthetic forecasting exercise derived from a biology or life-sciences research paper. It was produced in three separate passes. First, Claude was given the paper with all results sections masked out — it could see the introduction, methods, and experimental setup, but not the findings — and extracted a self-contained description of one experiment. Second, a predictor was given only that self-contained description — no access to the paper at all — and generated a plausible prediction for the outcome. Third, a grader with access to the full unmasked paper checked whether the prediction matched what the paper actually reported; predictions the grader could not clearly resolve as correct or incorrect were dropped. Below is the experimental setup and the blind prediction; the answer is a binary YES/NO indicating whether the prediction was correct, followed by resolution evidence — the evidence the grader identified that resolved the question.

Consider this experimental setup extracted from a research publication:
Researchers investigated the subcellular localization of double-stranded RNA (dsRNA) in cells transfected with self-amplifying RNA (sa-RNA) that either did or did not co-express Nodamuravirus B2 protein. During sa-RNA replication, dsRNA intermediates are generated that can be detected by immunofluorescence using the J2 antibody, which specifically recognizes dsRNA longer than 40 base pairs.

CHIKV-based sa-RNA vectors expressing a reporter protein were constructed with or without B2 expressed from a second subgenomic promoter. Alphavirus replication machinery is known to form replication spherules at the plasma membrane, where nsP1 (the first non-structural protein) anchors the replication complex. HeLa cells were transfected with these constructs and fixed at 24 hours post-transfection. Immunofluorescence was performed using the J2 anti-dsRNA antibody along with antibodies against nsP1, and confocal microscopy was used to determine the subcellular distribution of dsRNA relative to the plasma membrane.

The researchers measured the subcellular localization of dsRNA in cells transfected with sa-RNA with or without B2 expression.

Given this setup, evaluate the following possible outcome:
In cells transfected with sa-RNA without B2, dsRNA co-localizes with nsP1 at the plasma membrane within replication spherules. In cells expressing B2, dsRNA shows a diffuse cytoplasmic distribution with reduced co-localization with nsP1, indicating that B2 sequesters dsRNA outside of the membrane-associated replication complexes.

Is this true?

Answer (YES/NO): NO